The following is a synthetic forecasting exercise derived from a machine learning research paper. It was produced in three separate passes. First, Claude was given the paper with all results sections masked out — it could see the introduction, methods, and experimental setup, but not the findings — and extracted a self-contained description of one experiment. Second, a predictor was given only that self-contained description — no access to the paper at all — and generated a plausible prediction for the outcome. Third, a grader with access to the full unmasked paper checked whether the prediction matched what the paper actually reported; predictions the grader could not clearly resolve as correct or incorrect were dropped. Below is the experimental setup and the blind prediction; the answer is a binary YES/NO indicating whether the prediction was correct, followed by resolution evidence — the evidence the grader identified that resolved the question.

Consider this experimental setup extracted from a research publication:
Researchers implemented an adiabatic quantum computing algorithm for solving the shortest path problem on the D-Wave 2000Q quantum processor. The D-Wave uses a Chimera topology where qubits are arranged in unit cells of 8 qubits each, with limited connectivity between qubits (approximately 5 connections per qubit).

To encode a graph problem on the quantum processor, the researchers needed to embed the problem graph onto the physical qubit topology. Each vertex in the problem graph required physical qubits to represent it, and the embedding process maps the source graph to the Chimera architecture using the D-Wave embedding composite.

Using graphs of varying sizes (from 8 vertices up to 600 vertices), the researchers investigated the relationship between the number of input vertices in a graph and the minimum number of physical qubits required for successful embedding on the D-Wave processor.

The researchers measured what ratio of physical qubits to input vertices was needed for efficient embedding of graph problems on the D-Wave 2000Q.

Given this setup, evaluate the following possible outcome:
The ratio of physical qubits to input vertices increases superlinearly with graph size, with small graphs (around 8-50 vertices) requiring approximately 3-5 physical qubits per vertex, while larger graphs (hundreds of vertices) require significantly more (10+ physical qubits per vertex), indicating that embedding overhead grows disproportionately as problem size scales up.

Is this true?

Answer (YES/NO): NO